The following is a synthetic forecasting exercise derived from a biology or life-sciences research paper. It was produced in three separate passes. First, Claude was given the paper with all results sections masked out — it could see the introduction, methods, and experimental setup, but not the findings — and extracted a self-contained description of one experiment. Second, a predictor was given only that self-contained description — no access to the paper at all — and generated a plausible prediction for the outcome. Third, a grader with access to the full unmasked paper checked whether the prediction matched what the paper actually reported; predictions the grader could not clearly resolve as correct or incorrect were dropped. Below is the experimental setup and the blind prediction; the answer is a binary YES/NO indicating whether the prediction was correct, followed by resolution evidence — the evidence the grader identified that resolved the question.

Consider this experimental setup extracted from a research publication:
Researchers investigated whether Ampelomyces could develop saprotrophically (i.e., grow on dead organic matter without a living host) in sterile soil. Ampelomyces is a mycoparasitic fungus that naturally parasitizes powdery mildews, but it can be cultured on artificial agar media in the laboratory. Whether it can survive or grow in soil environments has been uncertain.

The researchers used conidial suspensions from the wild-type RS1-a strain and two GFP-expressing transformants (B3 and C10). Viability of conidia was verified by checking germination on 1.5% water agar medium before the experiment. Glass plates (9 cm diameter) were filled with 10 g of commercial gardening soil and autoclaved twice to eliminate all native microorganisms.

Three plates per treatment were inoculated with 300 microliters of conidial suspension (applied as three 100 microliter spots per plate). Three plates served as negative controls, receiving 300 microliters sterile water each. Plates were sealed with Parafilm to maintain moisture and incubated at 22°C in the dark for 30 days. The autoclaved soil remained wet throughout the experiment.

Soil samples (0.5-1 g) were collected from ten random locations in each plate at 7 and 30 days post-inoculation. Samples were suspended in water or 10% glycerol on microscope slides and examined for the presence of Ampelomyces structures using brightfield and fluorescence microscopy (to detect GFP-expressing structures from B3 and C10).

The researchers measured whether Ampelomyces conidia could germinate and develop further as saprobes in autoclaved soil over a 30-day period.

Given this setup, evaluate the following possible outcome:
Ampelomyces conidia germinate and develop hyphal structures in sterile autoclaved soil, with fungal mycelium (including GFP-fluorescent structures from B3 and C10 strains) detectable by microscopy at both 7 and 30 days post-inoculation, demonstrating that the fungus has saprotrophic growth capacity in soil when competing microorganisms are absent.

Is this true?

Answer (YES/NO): YES